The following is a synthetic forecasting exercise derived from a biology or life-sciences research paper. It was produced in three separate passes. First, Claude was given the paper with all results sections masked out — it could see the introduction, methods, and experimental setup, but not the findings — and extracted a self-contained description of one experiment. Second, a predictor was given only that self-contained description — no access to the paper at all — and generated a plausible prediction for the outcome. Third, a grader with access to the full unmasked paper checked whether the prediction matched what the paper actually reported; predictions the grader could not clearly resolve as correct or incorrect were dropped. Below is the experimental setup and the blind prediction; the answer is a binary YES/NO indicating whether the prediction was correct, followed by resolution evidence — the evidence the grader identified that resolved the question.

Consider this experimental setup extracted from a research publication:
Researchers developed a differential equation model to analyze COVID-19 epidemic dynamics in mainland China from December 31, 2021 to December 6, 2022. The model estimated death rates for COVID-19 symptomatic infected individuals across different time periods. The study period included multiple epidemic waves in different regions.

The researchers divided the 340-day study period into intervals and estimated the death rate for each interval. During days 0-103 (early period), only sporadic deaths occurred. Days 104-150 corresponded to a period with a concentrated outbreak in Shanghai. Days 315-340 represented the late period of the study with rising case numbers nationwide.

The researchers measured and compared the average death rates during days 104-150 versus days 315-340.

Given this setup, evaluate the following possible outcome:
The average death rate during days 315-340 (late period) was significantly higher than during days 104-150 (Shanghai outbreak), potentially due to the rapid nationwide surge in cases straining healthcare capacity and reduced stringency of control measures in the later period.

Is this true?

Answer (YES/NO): NO